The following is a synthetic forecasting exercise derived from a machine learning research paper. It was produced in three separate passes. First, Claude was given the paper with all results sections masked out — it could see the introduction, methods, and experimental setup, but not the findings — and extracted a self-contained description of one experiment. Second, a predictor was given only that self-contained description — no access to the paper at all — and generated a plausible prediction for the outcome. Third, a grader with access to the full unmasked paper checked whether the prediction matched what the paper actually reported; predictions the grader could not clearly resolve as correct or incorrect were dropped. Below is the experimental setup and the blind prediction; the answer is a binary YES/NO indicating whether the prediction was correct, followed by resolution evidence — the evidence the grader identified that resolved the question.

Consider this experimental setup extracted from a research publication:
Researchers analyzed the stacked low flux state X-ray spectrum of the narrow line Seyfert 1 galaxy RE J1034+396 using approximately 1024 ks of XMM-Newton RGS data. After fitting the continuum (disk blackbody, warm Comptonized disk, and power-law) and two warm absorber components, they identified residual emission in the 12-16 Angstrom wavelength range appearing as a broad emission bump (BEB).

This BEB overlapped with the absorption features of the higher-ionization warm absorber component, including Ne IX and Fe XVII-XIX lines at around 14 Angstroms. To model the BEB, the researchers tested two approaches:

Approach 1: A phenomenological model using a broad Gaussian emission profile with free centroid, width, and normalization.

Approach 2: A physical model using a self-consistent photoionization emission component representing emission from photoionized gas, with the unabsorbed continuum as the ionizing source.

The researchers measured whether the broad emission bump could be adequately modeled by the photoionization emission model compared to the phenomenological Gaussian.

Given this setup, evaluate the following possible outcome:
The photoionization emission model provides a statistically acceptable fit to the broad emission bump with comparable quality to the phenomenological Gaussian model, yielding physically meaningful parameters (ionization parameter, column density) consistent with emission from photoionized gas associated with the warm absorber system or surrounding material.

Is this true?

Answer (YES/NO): NO